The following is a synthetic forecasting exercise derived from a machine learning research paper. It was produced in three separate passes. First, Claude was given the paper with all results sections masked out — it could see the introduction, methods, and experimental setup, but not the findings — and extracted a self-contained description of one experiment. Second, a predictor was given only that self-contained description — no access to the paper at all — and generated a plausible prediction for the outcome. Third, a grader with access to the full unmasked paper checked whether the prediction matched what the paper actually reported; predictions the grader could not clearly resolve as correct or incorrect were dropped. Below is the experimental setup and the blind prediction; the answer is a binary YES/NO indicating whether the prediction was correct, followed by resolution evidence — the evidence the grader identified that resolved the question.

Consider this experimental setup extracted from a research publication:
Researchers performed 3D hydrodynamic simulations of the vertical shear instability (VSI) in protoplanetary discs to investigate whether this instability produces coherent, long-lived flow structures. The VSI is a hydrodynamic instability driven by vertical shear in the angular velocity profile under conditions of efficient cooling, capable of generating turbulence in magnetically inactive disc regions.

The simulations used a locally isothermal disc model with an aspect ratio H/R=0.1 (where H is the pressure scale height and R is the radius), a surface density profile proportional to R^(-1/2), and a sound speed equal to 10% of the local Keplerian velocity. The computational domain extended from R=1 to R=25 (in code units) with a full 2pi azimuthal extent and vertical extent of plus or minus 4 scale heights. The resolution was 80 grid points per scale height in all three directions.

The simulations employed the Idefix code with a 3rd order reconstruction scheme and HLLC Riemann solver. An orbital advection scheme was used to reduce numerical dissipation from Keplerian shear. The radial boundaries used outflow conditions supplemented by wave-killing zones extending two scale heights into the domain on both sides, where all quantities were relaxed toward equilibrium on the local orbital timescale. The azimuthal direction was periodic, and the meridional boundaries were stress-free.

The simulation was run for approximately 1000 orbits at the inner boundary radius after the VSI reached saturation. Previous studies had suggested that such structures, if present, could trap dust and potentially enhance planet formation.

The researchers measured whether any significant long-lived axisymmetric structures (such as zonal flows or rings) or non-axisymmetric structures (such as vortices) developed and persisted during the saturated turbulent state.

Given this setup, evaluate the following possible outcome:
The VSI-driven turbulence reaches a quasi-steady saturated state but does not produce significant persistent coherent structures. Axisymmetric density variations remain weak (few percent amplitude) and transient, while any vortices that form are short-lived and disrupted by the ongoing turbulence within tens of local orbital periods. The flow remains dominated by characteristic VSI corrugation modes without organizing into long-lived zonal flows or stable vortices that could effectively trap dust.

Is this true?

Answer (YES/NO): YES